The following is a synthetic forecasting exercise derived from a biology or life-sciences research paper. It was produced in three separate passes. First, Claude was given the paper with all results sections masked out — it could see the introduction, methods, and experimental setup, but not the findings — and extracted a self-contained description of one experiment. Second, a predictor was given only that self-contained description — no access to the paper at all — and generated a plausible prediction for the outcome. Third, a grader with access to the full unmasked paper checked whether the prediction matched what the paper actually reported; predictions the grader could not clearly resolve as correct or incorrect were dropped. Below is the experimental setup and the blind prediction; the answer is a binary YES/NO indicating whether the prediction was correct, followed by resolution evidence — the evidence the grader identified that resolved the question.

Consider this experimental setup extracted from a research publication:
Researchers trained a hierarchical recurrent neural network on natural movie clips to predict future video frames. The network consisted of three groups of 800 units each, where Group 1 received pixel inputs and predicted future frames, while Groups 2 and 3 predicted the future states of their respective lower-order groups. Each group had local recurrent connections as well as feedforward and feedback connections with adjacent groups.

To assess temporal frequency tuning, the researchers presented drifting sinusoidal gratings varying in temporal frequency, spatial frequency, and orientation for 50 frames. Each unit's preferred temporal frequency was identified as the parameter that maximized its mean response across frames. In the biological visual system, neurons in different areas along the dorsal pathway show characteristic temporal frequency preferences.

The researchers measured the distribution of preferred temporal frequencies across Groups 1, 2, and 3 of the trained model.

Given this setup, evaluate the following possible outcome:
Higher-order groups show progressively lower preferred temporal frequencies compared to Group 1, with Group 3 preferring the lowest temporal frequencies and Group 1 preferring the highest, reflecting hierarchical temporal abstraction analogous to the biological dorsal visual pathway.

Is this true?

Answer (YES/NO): NO